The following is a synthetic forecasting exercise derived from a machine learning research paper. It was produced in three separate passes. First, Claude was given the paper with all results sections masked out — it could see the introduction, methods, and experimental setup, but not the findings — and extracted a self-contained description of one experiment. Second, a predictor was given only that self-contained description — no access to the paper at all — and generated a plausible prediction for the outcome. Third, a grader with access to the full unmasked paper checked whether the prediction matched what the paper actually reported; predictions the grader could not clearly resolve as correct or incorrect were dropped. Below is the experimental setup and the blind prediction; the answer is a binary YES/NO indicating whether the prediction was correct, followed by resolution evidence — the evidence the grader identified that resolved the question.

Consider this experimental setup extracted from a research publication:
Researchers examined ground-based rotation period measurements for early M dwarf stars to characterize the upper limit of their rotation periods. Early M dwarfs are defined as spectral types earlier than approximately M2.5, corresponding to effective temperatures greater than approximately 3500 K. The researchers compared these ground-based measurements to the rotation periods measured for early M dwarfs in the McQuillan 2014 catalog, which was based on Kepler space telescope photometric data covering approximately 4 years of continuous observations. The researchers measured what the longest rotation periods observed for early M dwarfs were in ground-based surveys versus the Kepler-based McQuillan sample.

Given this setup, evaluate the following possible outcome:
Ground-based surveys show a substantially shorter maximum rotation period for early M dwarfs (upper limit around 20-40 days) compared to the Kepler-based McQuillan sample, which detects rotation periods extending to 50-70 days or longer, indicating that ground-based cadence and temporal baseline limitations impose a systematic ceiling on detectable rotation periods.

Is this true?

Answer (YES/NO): NO